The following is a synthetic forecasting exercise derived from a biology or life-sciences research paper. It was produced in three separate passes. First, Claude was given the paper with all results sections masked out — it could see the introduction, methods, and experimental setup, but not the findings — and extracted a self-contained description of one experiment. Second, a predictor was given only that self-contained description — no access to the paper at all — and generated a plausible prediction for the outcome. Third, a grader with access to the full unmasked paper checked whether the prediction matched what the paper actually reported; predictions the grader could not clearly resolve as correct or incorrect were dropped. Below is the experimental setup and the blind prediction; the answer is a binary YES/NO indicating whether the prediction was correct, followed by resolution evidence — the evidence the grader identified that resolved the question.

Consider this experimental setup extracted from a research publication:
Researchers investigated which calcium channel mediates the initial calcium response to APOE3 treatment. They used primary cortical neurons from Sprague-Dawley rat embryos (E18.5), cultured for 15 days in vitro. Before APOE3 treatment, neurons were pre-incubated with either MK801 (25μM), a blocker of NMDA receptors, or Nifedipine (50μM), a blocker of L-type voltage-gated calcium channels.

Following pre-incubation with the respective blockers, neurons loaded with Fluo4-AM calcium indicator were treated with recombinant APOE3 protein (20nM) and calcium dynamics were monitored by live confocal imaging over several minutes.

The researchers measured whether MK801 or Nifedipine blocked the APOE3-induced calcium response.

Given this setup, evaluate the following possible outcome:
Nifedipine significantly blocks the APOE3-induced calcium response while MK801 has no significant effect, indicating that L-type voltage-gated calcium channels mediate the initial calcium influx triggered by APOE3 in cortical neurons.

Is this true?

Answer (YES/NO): NO